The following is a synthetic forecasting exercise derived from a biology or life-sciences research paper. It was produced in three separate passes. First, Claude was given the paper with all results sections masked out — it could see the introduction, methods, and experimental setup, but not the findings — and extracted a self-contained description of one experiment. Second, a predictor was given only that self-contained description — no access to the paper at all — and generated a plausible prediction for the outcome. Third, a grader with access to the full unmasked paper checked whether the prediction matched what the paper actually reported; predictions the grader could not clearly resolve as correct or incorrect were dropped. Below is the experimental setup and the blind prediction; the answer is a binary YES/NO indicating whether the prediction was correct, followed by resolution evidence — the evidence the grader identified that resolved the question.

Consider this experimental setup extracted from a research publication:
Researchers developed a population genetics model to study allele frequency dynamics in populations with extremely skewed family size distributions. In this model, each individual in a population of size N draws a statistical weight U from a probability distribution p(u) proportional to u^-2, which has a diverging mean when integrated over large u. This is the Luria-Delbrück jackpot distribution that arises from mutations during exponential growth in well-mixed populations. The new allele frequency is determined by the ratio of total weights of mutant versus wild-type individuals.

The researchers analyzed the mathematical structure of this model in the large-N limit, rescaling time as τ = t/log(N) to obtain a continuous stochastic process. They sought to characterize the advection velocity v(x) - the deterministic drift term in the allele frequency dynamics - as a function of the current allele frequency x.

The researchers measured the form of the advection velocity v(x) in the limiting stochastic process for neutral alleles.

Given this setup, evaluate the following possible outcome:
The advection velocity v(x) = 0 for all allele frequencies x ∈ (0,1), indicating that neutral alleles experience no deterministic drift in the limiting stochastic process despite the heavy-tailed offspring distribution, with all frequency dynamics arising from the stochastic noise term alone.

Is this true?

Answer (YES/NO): NO